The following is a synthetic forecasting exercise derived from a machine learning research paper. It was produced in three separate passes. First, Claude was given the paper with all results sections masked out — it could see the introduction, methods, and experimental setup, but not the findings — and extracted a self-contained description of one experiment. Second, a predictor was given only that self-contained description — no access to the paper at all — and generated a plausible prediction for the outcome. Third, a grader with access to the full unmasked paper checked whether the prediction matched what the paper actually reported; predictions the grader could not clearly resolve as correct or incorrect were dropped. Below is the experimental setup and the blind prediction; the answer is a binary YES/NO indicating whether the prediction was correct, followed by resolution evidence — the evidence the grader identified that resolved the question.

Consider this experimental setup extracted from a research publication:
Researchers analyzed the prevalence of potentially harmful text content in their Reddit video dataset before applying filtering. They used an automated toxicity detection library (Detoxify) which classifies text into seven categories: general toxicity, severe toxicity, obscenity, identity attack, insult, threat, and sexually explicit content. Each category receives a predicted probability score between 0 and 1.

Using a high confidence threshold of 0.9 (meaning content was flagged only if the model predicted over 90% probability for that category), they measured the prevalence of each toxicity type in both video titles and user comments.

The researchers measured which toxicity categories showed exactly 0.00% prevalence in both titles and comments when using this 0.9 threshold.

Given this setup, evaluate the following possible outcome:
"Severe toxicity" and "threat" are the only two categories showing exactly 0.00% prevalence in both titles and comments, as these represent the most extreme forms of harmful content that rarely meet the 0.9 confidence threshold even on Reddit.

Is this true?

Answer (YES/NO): NO